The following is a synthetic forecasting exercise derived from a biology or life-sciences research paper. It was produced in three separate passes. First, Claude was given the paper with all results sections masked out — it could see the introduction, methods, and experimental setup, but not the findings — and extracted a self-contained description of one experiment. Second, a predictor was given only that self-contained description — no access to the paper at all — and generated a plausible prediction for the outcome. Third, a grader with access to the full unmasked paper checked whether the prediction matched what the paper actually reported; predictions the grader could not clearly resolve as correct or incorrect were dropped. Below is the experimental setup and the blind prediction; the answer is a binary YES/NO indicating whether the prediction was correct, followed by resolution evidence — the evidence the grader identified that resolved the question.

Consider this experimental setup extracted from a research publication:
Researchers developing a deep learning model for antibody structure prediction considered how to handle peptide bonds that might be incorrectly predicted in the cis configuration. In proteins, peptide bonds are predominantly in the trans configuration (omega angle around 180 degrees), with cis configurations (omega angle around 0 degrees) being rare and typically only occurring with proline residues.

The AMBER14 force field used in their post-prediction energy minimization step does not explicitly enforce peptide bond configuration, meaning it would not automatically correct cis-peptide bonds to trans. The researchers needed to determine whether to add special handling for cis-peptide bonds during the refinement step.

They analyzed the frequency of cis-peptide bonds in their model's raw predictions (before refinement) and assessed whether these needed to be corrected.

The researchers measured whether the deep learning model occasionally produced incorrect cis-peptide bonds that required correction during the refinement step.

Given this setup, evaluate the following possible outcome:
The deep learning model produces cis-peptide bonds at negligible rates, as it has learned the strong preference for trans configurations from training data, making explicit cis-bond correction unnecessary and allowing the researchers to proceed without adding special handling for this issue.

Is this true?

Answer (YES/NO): NO